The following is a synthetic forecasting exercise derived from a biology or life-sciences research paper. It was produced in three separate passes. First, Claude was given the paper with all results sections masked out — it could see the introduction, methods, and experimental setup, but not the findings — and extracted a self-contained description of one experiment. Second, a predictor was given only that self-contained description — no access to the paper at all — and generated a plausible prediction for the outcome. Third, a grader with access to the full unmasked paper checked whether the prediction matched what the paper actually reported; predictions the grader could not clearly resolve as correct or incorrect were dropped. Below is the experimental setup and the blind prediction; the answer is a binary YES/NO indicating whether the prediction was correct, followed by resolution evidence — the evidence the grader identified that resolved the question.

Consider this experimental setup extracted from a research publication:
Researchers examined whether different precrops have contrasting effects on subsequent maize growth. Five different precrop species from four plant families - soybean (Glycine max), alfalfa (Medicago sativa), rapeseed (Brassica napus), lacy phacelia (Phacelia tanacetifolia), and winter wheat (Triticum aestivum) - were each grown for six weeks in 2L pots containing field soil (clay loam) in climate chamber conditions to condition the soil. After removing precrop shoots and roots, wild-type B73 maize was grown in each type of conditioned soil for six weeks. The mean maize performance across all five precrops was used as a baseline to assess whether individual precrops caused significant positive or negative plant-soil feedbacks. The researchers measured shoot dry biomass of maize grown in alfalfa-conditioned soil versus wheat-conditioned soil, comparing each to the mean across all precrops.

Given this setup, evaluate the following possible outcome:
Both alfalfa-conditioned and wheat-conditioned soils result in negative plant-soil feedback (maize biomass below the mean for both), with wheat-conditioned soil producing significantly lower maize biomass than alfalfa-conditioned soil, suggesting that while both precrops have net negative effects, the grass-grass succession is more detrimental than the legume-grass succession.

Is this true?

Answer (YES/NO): NO